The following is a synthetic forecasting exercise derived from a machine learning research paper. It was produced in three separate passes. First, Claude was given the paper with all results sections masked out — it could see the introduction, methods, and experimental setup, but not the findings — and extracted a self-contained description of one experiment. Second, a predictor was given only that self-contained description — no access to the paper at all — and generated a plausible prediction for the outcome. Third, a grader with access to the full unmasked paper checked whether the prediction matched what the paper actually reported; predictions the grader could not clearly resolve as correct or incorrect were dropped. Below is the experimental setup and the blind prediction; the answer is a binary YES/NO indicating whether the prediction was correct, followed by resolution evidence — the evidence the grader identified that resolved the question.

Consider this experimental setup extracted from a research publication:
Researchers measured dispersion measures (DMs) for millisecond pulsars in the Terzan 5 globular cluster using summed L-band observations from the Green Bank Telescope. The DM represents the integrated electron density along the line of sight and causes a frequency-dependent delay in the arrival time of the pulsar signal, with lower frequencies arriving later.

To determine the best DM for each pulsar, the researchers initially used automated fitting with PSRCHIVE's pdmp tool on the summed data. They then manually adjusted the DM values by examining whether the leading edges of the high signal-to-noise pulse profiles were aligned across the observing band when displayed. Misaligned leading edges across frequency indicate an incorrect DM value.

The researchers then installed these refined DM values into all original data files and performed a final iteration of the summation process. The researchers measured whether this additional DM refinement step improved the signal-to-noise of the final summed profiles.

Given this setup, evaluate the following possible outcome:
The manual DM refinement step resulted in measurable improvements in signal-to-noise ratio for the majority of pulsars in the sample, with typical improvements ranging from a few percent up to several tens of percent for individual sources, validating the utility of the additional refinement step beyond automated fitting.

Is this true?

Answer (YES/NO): NO